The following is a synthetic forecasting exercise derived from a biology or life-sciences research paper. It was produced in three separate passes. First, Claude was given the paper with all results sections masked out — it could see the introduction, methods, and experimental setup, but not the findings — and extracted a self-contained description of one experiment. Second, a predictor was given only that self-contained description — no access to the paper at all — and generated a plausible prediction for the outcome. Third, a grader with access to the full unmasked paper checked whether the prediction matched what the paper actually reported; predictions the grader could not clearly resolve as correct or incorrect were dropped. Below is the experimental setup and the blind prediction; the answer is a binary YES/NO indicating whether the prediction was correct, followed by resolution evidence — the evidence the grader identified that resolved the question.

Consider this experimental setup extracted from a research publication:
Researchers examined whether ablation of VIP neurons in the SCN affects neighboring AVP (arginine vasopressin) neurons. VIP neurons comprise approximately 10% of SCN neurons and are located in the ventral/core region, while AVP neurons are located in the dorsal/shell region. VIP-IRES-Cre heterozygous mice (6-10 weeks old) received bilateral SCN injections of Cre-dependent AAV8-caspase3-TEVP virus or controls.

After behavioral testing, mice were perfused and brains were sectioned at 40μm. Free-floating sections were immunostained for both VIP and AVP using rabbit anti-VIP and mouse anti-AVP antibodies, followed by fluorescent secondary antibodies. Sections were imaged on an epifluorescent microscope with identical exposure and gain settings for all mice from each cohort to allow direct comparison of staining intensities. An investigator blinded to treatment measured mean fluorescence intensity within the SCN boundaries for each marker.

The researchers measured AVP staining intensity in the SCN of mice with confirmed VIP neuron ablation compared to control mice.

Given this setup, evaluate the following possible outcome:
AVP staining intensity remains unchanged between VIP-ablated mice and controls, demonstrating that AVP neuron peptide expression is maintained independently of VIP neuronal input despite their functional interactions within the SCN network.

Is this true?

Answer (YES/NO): YES